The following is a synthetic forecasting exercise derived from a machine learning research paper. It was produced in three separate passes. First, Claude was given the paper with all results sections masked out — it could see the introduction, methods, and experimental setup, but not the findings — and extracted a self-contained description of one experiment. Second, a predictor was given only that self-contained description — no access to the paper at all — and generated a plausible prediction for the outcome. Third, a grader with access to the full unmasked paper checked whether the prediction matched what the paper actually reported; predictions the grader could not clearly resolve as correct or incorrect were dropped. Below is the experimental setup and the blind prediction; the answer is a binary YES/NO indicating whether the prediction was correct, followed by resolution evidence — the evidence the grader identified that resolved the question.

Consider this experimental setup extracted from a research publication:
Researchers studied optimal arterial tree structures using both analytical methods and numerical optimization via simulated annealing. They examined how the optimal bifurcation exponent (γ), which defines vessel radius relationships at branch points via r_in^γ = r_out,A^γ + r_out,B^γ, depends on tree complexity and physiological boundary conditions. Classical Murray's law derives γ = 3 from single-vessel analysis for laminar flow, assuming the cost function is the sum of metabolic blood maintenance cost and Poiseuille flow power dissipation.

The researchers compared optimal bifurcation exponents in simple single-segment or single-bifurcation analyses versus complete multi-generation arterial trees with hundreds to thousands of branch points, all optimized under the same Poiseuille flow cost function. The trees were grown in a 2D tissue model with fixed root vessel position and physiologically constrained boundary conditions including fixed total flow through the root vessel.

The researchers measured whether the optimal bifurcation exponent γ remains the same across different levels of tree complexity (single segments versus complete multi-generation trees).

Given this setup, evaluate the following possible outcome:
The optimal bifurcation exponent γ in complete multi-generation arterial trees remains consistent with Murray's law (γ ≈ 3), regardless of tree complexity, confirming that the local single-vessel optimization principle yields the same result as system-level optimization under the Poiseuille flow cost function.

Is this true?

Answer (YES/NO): NO